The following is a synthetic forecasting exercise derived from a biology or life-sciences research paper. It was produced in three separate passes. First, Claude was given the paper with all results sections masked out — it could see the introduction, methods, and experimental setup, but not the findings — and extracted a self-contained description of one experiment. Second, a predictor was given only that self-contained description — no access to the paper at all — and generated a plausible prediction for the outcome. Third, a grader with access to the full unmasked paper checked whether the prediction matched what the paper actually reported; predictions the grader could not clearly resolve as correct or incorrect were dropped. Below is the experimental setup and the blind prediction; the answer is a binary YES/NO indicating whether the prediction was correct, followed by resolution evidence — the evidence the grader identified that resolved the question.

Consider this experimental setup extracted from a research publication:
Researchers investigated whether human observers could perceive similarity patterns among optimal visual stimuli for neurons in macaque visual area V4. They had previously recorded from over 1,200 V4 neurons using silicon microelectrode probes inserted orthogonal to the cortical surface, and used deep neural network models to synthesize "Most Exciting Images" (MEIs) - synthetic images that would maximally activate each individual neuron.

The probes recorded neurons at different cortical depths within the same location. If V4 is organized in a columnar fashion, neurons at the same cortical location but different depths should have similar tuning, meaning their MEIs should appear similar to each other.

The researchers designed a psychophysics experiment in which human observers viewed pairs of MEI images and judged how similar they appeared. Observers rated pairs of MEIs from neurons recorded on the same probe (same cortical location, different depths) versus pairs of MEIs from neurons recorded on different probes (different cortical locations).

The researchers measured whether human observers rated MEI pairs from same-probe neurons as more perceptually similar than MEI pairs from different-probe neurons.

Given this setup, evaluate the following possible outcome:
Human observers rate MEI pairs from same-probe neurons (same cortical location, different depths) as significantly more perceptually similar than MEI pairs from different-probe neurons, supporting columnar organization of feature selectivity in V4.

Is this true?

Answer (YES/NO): YES